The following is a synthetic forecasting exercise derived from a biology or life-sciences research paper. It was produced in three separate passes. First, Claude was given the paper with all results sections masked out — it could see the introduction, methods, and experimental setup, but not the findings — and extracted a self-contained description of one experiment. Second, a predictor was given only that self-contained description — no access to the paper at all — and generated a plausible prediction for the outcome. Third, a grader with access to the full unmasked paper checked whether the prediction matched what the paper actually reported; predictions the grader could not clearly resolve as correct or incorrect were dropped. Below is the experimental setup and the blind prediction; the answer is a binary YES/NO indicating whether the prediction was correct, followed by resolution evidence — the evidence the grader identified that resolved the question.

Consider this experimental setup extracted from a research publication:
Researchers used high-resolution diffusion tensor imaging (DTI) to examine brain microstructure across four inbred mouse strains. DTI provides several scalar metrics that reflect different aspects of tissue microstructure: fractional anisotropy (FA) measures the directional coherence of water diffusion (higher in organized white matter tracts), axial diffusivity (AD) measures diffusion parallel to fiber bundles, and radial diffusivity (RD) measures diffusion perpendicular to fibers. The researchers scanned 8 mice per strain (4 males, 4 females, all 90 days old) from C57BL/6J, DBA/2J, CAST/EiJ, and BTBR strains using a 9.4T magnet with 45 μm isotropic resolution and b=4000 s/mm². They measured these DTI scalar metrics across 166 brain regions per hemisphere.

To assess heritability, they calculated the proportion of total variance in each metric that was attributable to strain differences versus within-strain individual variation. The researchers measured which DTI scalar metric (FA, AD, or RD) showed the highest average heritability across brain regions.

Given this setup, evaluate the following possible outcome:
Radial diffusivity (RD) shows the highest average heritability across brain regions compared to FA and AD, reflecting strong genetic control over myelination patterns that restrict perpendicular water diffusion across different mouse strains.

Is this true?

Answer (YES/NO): NO